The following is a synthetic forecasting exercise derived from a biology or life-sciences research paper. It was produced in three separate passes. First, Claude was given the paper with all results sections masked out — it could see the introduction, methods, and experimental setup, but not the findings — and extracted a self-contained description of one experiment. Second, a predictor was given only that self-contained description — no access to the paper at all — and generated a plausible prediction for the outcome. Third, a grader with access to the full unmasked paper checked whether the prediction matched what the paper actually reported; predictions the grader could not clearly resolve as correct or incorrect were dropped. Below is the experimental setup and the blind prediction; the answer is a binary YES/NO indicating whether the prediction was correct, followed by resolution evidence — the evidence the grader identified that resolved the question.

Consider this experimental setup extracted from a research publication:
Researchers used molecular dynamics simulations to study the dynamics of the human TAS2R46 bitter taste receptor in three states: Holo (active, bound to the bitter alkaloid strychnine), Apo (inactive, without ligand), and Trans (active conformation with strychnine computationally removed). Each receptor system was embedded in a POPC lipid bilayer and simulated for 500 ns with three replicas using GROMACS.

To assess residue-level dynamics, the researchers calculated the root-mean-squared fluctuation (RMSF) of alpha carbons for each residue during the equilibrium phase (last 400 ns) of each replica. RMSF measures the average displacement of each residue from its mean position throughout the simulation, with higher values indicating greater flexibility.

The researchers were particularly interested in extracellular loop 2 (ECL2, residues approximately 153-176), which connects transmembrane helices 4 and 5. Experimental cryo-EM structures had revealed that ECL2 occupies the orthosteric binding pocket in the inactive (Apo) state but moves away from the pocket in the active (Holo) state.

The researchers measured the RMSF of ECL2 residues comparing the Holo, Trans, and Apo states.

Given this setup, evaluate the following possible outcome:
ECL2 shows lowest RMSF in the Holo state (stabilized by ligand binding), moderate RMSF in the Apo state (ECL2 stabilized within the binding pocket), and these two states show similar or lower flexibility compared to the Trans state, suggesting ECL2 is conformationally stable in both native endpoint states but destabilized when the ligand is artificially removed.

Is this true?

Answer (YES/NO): NO